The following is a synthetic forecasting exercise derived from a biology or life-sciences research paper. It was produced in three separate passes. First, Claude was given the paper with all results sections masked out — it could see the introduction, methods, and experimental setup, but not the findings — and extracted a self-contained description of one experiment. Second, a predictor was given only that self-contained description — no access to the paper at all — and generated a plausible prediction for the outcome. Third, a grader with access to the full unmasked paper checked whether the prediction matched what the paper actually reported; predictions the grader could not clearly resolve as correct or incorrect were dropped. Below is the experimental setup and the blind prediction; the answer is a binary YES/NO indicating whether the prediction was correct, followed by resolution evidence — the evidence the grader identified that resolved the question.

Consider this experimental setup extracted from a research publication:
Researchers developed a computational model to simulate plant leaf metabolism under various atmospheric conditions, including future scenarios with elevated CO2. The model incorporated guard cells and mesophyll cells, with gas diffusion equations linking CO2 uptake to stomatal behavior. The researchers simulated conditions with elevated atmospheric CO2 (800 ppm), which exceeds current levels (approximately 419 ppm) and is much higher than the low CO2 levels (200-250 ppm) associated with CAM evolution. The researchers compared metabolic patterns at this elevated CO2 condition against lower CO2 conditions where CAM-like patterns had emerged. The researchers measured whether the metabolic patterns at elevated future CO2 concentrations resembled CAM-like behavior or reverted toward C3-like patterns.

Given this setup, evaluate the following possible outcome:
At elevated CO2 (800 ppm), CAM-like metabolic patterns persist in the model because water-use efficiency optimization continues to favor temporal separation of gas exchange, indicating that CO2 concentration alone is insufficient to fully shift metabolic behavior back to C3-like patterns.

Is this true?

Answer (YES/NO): NO